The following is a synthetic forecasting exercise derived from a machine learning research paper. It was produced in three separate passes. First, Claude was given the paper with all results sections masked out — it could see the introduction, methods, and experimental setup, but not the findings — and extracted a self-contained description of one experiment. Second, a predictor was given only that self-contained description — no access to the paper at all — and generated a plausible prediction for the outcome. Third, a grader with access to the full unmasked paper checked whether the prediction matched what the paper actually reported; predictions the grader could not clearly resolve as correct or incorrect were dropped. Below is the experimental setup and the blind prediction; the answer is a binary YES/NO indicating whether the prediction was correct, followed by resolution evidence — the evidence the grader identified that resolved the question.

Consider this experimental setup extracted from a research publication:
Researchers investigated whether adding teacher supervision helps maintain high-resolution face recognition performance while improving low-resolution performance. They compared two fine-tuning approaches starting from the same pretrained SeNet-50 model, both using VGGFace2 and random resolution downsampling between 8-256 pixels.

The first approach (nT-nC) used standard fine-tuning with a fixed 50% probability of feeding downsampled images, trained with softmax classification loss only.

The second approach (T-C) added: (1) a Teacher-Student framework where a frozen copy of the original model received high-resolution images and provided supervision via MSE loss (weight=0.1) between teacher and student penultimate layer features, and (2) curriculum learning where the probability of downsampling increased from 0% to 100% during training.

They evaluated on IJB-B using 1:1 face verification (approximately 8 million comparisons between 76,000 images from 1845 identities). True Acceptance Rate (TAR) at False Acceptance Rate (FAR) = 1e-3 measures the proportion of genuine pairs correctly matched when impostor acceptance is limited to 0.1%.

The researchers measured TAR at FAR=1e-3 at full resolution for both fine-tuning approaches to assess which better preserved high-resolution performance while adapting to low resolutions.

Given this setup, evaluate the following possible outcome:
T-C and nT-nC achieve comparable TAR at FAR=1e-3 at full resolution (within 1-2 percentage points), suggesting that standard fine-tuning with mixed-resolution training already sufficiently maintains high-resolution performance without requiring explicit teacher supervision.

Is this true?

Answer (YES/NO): NO